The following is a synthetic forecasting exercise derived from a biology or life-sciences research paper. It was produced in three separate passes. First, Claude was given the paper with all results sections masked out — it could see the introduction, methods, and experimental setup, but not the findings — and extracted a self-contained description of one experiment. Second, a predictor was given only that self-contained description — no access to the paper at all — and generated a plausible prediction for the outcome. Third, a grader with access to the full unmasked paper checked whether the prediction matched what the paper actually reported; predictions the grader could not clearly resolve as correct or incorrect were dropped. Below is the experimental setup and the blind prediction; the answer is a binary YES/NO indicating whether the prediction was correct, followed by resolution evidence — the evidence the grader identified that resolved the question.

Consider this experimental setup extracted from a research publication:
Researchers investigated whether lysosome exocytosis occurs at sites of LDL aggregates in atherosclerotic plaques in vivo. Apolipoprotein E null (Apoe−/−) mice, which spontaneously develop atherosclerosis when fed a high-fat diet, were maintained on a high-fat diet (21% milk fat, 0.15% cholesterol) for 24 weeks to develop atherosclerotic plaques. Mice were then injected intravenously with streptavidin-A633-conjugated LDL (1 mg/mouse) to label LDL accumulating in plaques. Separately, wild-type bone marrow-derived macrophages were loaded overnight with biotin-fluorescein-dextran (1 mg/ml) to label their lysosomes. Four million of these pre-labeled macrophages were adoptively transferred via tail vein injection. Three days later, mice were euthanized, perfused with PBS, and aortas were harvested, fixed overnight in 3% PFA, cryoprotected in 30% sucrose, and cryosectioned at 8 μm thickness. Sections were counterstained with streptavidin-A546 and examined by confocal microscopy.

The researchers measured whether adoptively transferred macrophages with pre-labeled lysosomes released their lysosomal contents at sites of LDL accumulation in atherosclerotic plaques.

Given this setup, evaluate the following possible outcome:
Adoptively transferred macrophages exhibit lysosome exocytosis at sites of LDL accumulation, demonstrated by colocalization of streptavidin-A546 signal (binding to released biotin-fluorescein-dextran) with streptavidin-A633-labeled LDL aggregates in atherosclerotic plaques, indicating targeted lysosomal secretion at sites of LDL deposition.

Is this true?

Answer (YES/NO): YES